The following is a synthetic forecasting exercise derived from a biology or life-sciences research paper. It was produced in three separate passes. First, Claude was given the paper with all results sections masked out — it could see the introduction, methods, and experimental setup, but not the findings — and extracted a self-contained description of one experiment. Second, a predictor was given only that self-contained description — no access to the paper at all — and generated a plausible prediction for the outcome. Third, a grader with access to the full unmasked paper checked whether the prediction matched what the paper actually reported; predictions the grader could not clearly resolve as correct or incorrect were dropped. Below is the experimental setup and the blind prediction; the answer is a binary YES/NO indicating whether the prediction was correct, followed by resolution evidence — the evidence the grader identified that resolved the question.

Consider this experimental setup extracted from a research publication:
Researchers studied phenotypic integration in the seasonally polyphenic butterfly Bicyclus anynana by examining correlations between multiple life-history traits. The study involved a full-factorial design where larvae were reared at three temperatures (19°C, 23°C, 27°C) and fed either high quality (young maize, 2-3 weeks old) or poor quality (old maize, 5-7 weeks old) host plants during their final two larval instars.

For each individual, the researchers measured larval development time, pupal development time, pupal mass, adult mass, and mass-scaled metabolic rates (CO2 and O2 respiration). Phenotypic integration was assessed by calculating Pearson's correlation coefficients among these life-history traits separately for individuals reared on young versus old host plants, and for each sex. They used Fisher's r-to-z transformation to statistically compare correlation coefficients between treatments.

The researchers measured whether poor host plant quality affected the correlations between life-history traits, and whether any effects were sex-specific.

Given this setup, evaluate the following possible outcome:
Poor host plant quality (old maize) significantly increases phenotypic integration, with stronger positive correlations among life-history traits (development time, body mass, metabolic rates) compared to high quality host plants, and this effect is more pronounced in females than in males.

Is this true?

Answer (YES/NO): NO